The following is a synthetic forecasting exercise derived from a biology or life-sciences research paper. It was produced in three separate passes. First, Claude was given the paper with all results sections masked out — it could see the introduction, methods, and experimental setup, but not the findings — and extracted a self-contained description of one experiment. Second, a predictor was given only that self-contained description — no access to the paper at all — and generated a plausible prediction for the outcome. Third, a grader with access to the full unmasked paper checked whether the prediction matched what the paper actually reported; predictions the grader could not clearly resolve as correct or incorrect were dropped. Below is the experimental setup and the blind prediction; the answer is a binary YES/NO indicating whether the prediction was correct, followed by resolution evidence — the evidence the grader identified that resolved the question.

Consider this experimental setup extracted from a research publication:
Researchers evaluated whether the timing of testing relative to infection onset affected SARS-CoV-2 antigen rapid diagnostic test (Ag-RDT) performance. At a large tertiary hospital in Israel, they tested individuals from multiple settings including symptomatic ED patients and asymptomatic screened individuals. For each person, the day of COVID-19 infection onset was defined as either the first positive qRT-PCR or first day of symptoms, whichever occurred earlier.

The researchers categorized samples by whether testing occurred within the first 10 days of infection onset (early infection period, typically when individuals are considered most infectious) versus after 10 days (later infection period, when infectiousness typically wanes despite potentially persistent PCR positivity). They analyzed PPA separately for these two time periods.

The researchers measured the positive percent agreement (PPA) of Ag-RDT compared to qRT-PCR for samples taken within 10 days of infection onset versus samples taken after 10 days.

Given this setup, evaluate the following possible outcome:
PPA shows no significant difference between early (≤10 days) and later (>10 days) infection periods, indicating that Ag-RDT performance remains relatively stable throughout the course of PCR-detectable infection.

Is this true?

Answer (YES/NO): NO